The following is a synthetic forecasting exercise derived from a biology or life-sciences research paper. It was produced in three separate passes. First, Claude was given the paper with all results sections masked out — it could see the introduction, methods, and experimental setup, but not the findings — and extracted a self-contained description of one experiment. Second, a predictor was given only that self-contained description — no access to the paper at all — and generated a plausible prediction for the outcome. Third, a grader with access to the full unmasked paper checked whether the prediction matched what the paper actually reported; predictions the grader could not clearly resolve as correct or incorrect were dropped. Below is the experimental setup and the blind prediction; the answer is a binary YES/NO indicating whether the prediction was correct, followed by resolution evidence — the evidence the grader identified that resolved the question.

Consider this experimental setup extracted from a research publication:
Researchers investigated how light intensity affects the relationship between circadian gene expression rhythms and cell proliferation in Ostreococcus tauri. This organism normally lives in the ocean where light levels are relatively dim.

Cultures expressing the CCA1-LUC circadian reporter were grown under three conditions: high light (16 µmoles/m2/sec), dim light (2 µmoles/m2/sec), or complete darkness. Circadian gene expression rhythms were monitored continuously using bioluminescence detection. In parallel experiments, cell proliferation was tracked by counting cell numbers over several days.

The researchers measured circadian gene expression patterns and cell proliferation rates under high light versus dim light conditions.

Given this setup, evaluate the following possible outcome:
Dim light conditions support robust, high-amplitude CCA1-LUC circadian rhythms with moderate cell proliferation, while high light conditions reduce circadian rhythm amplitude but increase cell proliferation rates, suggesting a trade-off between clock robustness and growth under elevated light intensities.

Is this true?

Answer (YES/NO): YES